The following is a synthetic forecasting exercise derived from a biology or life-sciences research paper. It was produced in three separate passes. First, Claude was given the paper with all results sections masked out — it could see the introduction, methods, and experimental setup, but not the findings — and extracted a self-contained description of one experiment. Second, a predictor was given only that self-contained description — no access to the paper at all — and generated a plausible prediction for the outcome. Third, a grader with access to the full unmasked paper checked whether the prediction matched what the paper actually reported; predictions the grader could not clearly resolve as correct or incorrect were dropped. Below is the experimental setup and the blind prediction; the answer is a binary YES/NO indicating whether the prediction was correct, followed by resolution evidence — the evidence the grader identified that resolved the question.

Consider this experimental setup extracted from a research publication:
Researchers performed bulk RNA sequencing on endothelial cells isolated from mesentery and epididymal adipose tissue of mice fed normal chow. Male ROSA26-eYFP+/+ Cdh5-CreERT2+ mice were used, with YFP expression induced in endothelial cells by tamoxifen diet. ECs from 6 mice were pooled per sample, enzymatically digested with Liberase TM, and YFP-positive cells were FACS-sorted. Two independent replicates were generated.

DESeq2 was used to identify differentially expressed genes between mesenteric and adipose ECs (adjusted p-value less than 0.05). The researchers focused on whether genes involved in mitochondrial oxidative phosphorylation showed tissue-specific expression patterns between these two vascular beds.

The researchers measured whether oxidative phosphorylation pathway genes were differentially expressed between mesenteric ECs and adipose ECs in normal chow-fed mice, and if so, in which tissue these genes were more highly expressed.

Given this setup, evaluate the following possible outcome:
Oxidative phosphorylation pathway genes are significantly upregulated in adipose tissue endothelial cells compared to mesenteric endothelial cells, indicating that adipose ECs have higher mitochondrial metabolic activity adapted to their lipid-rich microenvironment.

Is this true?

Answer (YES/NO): YES